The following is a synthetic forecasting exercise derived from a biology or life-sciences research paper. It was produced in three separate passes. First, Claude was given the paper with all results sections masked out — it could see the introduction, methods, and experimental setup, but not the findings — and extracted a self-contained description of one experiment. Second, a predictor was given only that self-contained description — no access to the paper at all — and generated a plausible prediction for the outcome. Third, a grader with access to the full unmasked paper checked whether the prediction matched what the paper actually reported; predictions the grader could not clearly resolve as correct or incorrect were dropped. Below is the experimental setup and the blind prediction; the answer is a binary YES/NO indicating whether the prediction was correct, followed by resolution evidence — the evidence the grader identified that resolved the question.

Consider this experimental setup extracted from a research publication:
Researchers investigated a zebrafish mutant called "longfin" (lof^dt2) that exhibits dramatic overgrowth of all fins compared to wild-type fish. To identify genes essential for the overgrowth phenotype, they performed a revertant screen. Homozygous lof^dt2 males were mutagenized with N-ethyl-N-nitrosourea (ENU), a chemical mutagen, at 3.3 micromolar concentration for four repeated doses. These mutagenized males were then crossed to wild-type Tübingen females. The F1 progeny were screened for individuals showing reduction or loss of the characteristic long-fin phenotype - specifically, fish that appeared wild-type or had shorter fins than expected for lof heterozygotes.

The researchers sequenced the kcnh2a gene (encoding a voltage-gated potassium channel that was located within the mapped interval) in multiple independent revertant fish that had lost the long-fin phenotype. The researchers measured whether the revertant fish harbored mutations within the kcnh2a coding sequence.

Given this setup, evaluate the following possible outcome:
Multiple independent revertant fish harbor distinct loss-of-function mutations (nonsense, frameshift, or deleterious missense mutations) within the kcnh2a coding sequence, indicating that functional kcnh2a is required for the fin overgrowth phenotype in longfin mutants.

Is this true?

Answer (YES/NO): YES